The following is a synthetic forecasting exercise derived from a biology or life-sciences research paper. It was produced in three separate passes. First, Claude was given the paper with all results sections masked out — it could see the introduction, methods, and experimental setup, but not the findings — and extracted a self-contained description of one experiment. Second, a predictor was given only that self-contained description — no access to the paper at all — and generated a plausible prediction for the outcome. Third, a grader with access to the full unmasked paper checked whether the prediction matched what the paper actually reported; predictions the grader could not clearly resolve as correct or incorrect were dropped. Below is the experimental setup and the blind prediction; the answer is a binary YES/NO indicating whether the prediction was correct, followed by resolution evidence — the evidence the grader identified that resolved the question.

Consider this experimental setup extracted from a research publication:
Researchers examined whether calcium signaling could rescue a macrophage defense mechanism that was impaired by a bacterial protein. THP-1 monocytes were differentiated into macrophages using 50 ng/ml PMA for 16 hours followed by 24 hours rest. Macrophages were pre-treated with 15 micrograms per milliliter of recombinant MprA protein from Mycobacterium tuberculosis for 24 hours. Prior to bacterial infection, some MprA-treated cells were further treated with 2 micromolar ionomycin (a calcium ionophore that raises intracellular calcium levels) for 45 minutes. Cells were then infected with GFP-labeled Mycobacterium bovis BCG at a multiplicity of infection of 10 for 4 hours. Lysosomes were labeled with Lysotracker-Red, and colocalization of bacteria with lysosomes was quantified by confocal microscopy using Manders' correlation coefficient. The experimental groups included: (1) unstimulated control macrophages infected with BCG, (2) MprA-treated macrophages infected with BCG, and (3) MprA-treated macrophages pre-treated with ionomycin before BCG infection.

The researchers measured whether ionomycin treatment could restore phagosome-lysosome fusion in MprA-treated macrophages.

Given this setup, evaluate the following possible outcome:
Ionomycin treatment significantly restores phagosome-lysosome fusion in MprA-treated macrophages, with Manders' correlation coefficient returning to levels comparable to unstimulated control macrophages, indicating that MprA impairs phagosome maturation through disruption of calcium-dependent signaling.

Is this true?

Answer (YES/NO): NO